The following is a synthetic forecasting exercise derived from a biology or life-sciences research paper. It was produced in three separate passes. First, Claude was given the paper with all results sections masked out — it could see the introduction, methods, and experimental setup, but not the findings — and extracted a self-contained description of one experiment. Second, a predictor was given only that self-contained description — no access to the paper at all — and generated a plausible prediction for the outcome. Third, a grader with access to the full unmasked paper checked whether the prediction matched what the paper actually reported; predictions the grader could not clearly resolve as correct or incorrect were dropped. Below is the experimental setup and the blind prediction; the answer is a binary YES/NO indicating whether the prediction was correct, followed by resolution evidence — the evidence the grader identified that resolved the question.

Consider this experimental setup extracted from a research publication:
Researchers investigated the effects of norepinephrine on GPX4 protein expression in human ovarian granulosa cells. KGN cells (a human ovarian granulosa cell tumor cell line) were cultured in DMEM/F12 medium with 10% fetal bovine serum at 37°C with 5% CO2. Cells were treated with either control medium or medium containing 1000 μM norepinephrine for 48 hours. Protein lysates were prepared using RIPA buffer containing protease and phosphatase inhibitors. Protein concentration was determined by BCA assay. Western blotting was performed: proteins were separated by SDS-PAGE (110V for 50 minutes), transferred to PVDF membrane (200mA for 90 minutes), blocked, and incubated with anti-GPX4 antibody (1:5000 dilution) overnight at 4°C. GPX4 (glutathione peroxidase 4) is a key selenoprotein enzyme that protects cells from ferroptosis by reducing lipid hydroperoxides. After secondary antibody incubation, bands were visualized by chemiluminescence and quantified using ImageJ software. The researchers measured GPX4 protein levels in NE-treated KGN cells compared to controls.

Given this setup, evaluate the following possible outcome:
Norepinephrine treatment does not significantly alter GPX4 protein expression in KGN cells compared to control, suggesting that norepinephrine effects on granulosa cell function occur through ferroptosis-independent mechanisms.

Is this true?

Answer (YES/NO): NO